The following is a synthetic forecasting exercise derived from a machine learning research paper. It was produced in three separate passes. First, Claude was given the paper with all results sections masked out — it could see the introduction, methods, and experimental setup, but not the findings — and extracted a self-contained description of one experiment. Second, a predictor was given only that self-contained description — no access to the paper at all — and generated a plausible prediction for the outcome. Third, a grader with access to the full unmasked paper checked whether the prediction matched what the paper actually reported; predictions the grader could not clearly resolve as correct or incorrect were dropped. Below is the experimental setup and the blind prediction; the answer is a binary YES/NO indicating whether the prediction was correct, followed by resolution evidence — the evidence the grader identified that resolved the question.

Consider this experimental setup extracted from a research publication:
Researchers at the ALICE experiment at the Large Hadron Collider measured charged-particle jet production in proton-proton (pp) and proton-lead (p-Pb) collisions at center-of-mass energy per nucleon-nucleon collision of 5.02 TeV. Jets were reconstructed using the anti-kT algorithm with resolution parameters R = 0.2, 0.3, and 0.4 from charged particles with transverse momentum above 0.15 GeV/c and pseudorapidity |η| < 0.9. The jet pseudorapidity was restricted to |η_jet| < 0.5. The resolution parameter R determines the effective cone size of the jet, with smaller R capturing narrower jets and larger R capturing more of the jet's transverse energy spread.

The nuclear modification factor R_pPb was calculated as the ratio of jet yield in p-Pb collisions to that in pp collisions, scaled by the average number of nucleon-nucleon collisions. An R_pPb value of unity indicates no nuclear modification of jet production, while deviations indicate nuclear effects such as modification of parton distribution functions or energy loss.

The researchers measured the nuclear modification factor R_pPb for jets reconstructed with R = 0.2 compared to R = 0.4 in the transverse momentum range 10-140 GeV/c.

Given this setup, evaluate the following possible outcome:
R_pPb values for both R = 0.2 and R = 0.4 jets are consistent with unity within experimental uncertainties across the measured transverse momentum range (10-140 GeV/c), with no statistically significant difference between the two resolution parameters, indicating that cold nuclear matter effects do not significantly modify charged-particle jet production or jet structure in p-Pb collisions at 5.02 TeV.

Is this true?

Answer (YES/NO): YES